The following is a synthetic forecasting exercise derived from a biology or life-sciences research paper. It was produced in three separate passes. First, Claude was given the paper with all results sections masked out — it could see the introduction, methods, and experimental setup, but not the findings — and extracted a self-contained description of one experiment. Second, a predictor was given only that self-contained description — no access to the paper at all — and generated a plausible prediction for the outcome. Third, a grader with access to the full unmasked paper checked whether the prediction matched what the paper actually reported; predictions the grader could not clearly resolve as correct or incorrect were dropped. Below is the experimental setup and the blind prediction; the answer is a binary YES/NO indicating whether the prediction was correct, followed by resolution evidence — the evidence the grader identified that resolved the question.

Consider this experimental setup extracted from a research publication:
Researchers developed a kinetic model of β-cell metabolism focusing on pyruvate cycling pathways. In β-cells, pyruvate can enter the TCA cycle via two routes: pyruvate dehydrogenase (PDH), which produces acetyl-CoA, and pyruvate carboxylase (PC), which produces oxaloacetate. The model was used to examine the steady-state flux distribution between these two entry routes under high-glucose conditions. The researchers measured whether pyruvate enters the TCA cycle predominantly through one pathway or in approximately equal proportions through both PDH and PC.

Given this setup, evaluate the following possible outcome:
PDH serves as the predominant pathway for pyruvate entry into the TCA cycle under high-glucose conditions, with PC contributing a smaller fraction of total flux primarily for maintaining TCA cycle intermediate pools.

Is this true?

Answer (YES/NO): NO